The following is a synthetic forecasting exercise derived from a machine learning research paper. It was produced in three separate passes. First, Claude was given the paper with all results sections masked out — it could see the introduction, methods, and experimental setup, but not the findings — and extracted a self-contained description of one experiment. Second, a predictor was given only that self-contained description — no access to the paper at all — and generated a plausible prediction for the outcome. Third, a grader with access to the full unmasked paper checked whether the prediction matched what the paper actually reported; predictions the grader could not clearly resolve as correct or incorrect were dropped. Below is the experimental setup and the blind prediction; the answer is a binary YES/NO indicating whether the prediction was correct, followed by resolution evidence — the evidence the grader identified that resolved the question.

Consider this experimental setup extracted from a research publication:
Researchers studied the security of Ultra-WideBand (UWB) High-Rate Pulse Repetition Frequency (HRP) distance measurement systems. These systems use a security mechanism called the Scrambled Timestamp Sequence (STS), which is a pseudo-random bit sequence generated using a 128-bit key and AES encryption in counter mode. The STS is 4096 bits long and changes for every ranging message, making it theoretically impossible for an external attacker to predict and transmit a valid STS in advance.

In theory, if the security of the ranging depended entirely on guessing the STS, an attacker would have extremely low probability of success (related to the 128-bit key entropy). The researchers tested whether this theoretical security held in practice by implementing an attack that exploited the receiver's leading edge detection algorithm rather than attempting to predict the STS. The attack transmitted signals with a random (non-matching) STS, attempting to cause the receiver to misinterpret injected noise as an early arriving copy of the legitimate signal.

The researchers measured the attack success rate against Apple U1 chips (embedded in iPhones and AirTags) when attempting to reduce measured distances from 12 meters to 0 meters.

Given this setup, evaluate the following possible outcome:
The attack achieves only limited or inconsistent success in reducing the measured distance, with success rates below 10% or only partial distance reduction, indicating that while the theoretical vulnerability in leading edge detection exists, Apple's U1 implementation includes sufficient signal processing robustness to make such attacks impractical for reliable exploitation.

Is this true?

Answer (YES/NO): NO